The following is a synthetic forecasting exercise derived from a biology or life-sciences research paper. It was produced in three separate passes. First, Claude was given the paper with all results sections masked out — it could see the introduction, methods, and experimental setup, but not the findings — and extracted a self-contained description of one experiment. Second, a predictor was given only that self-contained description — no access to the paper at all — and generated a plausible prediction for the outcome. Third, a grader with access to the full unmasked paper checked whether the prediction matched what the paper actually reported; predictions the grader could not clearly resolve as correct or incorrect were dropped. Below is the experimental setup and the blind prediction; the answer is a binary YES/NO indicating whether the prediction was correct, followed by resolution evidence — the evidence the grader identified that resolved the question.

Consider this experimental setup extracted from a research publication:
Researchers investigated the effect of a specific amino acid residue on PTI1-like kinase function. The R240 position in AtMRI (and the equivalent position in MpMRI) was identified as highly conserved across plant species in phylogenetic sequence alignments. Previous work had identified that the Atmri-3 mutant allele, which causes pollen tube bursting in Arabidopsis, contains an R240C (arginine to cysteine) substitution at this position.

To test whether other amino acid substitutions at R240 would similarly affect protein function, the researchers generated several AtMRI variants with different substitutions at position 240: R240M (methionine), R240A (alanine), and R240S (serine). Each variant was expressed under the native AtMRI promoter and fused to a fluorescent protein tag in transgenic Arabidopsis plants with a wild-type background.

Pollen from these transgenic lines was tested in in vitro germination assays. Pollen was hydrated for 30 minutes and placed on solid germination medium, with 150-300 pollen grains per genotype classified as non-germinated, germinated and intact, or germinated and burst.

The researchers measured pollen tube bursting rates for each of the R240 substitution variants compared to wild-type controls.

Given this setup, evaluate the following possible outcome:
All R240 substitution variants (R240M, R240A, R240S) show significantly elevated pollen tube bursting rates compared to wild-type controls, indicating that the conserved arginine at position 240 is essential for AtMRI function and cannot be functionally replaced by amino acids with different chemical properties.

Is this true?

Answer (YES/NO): NO